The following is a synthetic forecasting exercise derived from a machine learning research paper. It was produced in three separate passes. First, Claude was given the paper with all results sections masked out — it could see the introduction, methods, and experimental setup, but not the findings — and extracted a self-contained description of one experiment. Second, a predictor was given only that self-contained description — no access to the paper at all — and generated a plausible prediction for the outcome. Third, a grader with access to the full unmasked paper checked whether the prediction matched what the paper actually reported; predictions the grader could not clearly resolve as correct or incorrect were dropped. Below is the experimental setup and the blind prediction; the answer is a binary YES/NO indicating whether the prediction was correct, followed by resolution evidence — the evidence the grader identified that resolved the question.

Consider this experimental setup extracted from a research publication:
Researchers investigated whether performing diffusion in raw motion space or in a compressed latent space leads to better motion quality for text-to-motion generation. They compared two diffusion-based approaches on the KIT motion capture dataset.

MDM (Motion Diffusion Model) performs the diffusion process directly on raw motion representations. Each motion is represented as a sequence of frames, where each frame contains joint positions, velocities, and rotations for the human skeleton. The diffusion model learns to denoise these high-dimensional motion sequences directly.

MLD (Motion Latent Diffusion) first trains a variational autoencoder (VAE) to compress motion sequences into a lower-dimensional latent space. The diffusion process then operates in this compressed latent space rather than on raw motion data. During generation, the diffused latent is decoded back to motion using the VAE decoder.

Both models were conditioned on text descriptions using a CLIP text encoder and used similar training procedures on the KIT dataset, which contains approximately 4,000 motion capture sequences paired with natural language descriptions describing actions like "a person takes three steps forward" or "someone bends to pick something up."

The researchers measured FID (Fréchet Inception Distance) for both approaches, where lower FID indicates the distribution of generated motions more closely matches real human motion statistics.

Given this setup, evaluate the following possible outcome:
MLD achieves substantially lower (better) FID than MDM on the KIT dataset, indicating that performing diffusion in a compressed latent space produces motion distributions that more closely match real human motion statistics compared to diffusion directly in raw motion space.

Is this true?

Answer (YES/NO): YES